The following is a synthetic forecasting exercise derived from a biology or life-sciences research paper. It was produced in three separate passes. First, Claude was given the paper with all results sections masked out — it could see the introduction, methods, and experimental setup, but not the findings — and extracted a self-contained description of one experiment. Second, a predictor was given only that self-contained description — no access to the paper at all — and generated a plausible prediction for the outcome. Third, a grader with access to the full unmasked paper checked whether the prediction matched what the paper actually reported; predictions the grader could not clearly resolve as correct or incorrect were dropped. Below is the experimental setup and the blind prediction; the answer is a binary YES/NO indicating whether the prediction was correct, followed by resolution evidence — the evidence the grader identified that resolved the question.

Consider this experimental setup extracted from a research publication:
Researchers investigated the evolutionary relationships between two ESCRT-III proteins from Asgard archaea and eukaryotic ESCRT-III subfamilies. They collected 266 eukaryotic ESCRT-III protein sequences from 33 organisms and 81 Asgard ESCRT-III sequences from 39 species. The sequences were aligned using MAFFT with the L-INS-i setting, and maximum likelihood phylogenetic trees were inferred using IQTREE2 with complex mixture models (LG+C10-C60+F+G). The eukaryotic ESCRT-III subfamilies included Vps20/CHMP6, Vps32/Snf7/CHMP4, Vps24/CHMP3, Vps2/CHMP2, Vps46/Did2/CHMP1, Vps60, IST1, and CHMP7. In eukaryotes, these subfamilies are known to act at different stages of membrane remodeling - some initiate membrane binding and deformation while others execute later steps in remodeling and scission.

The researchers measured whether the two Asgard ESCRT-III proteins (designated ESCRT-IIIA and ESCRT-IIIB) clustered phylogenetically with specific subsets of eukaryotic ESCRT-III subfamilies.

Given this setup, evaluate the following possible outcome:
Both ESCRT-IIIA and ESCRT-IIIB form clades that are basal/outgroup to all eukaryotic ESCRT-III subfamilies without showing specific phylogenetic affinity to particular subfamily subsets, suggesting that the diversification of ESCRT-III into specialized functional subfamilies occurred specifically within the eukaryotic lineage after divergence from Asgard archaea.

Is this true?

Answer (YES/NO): NO